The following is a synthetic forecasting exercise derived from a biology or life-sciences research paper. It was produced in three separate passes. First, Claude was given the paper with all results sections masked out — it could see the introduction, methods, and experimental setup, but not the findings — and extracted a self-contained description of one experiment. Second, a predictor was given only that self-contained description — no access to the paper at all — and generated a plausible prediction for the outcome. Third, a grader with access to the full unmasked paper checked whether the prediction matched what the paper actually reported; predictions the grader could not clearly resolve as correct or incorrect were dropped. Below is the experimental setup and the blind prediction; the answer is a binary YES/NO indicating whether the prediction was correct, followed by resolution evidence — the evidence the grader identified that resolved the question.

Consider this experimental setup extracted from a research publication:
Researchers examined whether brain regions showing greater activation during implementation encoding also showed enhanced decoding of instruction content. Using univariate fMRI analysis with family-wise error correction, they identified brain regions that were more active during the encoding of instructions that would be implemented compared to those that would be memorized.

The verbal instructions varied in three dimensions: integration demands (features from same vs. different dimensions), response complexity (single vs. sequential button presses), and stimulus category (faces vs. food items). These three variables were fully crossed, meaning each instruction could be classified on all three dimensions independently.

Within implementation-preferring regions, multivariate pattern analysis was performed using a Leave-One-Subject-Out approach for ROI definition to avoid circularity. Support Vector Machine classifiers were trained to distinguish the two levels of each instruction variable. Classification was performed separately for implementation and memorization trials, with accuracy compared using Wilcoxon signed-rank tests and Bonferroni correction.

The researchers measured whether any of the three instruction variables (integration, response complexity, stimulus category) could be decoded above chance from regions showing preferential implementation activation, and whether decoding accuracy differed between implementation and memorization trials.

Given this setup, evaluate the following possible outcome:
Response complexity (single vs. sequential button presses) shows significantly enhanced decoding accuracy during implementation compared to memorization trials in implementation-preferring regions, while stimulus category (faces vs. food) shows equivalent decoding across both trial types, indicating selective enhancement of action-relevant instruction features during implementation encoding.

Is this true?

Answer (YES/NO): NO